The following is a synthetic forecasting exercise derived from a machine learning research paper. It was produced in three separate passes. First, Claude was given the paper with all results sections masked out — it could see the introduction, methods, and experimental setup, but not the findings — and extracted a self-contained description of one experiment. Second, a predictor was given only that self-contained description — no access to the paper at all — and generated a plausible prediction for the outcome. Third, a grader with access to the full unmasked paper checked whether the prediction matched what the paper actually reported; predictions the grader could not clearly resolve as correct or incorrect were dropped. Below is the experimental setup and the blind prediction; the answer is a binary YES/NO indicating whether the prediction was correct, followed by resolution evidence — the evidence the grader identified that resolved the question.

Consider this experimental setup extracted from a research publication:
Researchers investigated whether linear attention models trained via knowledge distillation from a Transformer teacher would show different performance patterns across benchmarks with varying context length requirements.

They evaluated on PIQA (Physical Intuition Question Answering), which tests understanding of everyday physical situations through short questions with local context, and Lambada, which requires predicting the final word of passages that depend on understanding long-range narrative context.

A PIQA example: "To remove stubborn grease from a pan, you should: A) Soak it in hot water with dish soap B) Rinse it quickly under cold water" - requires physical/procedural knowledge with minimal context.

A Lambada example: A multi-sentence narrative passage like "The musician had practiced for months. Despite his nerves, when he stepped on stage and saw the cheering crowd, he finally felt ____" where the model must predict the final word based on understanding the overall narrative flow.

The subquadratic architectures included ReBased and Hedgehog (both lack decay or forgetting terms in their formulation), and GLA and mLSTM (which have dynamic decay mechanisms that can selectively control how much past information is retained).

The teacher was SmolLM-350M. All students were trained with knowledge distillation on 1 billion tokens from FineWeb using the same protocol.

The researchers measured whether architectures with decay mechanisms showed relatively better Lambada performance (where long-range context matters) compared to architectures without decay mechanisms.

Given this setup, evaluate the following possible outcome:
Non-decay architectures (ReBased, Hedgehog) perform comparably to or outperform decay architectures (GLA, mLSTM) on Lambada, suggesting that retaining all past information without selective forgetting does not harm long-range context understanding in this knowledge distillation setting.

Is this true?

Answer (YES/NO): NO